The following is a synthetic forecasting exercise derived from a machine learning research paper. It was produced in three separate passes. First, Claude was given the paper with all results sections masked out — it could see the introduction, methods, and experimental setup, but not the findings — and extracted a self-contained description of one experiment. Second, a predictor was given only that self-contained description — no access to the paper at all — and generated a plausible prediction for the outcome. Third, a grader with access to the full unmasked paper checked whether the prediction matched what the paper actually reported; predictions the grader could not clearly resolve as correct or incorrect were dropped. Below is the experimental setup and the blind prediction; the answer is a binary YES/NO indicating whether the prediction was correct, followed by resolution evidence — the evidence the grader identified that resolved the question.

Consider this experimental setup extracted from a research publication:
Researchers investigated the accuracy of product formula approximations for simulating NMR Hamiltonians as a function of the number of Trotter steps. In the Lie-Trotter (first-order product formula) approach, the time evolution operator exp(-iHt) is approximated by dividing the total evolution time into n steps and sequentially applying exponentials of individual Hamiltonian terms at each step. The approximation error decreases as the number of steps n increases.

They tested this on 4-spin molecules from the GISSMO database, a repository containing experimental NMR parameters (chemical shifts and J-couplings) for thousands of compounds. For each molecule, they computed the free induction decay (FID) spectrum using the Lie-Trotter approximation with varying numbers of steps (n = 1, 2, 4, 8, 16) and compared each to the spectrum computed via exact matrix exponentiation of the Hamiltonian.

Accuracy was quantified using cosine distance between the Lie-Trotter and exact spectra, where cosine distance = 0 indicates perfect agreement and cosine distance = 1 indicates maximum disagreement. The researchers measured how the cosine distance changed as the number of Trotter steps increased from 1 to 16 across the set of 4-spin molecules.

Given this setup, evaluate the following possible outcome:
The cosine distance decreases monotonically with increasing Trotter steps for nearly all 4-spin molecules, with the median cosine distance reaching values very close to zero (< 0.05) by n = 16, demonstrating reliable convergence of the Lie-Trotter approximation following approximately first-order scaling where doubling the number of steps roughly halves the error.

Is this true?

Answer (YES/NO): NO